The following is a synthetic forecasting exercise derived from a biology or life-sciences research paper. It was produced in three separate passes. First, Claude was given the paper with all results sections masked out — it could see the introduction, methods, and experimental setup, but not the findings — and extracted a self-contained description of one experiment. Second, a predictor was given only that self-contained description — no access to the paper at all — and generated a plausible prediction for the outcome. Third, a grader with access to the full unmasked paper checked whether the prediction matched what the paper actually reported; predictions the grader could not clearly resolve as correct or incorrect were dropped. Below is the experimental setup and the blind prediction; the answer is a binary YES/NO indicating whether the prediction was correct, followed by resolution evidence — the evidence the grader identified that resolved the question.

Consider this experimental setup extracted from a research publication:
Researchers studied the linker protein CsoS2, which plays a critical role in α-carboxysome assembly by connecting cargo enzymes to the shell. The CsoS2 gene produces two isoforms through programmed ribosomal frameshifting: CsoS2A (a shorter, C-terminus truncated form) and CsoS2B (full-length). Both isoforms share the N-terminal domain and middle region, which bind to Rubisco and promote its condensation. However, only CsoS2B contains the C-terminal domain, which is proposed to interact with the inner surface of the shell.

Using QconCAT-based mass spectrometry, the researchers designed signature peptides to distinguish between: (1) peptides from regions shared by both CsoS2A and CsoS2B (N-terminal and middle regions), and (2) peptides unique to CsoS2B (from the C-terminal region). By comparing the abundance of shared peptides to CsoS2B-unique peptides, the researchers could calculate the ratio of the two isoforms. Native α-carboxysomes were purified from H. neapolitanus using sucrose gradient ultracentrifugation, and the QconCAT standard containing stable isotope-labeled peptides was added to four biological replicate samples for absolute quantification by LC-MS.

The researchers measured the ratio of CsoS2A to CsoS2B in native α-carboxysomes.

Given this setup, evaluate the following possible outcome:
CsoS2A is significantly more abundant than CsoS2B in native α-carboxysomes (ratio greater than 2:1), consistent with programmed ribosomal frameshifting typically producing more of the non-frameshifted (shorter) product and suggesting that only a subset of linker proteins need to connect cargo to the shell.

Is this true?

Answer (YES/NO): NO